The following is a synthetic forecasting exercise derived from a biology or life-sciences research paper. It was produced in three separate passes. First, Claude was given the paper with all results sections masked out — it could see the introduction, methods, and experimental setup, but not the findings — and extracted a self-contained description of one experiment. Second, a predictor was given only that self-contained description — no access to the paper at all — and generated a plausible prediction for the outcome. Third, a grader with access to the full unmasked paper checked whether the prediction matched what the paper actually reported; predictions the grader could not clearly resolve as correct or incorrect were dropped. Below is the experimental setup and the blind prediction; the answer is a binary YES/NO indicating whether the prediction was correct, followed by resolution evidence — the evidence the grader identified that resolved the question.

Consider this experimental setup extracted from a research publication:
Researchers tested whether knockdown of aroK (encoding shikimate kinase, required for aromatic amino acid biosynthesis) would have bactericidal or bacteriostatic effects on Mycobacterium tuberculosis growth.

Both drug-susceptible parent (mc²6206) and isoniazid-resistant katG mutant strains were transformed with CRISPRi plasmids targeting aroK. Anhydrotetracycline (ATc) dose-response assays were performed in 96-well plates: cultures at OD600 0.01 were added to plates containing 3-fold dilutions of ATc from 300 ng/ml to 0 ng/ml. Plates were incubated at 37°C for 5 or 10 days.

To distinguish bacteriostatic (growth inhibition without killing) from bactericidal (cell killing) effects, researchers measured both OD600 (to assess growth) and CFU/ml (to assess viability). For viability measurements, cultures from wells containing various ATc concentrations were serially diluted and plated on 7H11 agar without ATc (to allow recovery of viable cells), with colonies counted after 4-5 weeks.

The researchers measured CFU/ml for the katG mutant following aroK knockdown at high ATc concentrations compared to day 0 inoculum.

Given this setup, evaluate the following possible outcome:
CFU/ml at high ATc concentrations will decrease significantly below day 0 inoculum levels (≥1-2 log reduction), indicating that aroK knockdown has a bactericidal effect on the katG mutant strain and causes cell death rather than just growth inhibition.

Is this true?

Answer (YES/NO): YES